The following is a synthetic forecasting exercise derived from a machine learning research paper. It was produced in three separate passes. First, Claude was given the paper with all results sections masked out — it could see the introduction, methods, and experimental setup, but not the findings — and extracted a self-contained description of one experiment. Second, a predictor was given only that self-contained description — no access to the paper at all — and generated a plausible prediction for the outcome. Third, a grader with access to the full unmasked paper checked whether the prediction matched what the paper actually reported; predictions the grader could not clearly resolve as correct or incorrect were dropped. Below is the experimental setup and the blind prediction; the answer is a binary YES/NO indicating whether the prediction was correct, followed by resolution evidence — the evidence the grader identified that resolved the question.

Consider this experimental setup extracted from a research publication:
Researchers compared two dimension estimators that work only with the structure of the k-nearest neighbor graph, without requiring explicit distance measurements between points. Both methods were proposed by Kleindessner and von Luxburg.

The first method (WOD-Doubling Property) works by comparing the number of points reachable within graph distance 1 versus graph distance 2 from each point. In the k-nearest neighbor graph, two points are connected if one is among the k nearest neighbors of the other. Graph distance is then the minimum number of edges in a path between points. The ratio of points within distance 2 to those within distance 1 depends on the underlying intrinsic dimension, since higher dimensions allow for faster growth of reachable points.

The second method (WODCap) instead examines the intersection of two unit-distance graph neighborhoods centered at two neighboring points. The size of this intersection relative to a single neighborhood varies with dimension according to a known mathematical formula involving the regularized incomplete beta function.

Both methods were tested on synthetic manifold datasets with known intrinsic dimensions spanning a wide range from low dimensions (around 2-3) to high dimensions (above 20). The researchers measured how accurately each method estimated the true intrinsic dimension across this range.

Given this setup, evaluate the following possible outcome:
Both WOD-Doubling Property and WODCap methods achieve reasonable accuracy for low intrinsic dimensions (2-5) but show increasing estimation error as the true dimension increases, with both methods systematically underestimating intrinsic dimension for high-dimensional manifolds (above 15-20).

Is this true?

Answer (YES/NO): NO